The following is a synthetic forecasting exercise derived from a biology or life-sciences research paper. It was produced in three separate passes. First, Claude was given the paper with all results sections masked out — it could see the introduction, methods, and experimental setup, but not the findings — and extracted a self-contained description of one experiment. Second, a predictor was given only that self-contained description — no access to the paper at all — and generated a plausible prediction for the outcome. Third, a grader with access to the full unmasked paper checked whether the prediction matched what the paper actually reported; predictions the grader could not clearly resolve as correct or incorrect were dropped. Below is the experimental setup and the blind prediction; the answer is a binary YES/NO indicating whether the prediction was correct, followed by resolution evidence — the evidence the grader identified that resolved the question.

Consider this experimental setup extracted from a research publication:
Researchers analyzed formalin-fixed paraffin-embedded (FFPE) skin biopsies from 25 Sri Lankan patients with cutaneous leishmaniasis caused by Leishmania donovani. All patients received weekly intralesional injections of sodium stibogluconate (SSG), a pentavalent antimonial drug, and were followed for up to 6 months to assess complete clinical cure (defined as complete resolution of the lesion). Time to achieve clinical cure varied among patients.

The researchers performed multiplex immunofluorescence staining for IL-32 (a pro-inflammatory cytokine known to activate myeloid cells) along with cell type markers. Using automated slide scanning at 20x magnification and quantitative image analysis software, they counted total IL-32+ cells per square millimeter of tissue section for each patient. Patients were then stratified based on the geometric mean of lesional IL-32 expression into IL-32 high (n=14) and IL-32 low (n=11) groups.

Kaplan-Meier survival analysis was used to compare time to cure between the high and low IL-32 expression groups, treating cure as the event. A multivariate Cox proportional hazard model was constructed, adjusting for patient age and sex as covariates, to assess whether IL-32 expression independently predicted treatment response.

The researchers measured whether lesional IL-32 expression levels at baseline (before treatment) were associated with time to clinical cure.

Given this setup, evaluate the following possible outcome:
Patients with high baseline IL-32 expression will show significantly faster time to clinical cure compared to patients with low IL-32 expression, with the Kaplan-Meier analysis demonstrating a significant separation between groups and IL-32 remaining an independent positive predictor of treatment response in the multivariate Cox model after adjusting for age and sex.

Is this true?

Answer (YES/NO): NO